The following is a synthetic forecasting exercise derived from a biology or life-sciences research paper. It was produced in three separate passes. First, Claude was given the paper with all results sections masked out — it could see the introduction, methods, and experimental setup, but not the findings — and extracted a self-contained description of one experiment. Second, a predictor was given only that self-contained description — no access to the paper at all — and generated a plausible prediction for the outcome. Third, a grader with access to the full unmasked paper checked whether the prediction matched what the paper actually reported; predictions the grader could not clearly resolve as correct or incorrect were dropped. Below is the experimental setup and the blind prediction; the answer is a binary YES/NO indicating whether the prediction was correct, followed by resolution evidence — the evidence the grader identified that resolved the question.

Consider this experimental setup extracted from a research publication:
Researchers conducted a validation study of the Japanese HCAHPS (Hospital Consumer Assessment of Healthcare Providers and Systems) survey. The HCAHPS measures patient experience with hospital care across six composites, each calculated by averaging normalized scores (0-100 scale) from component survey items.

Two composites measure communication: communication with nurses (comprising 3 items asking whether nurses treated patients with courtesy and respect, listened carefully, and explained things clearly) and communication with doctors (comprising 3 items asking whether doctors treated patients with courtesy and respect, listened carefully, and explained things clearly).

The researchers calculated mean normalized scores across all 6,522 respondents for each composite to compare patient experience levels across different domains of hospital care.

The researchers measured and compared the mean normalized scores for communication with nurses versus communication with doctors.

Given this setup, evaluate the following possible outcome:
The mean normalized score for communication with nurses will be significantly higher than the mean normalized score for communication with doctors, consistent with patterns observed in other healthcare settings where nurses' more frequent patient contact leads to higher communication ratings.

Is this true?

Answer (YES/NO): NO